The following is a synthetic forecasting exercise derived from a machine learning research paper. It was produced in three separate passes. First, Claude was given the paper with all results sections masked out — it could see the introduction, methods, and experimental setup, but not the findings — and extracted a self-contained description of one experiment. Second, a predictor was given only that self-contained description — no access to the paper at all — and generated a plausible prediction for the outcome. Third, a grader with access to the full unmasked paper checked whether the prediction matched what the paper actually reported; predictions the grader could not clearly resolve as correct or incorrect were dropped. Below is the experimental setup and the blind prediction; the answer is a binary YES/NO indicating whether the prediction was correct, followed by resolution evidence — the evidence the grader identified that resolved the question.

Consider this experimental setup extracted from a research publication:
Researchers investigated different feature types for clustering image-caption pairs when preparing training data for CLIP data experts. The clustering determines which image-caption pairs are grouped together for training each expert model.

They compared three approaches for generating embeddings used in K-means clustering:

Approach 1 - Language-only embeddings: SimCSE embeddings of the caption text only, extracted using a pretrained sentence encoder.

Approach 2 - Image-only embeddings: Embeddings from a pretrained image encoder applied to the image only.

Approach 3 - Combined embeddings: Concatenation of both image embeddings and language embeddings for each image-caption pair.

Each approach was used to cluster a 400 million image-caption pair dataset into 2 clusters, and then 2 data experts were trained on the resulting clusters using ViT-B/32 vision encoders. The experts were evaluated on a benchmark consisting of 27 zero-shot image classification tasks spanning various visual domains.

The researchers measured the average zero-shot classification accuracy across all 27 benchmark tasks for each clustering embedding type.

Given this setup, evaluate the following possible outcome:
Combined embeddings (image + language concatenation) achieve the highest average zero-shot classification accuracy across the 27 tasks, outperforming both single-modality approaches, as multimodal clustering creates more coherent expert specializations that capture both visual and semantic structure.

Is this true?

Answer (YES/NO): NO